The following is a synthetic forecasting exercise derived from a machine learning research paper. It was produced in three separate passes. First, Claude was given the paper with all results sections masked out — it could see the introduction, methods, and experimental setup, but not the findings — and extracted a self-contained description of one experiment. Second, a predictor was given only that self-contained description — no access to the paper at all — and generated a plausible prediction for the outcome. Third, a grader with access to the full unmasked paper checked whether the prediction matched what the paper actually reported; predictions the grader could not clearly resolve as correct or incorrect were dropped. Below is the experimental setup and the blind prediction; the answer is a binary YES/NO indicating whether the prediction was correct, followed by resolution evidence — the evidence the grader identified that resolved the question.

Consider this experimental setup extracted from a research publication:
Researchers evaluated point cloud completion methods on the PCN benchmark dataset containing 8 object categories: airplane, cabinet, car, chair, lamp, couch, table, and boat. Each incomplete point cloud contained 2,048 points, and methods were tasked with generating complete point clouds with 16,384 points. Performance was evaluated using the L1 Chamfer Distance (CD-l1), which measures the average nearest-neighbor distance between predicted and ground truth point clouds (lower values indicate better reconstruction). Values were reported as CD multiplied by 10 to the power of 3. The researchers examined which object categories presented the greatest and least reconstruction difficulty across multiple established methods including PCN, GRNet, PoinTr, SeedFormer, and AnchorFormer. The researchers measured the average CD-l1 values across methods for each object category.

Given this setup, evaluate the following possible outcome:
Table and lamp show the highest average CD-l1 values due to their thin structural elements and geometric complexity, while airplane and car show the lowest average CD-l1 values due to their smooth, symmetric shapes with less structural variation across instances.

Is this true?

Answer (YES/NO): NO